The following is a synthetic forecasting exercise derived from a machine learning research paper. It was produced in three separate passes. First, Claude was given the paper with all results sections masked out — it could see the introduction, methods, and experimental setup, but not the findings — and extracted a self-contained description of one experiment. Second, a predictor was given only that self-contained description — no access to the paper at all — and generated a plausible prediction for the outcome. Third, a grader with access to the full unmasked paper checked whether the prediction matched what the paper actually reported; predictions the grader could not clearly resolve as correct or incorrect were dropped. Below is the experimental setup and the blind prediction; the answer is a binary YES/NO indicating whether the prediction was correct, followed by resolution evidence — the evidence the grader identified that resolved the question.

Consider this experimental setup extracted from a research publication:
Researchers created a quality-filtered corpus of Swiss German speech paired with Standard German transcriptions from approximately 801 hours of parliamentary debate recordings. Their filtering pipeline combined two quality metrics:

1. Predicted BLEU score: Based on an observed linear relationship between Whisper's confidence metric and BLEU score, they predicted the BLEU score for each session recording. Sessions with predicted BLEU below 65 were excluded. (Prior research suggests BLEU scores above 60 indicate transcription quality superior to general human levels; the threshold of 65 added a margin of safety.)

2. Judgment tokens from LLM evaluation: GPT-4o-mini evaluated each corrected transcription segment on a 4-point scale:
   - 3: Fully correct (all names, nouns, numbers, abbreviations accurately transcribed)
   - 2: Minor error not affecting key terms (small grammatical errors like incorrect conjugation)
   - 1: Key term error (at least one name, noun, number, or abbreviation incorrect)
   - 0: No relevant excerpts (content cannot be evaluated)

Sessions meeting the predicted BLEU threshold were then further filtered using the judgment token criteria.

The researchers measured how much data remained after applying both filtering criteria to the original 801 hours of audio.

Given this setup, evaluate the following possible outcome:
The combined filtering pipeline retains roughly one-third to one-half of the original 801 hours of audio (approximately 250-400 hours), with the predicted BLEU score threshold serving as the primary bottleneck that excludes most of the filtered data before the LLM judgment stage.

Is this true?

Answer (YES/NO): NO